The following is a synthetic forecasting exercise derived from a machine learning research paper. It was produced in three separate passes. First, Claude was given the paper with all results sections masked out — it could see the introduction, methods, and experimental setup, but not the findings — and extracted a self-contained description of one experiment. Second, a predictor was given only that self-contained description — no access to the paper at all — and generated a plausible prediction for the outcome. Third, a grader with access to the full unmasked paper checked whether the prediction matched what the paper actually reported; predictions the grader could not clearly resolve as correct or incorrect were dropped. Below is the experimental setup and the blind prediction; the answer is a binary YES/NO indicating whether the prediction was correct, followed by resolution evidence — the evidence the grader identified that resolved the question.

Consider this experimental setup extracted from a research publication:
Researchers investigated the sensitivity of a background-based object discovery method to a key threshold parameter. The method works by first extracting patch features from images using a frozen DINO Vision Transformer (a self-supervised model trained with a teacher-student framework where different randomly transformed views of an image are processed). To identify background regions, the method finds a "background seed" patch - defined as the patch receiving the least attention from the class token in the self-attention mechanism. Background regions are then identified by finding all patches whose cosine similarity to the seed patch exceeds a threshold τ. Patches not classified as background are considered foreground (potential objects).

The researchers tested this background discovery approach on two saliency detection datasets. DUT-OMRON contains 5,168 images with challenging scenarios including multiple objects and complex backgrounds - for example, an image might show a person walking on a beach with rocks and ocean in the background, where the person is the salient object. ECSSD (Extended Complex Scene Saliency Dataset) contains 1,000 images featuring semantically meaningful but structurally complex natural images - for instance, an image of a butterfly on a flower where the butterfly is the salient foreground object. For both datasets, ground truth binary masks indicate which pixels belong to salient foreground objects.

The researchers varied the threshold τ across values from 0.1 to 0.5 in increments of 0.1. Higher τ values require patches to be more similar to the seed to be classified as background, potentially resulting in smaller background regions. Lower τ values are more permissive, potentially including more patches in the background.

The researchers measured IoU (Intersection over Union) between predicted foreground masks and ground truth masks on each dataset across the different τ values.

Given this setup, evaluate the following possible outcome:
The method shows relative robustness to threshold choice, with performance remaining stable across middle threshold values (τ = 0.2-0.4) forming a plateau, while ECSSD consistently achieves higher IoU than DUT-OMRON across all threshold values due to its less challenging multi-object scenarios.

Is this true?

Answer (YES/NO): NO